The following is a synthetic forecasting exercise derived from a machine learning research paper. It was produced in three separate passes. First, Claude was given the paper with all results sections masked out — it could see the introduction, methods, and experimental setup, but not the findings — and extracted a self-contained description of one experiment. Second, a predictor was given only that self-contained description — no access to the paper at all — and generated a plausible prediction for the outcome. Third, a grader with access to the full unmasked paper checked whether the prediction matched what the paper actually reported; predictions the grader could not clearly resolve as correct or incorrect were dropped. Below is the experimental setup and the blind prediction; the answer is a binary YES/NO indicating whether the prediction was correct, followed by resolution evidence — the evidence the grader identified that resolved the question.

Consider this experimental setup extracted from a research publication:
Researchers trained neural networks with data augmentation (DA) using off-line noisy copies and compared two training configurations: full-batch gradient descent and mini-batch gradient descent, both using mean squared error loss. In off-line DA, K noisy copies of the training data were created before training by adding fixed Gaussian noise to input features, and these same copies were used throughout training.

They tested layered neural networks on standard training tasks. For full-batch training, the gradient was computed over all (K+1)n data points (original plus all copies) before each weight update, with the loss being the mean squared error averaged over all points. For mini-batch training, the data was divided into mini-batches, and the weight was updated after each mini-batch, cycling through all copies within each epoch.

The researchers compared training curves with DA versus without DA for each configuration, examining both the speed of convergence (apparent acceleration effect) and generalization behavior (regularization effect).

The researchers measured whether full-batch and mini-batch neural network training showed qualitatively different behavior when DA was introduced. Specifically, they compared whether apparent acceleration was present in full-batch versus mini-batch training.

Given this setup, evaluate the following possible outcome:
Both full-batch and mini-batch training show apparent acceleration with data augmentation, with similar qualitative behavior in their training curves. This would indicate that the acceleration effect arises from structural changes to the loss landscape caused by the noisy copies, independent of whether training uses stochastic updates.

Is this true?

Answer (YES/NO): NO